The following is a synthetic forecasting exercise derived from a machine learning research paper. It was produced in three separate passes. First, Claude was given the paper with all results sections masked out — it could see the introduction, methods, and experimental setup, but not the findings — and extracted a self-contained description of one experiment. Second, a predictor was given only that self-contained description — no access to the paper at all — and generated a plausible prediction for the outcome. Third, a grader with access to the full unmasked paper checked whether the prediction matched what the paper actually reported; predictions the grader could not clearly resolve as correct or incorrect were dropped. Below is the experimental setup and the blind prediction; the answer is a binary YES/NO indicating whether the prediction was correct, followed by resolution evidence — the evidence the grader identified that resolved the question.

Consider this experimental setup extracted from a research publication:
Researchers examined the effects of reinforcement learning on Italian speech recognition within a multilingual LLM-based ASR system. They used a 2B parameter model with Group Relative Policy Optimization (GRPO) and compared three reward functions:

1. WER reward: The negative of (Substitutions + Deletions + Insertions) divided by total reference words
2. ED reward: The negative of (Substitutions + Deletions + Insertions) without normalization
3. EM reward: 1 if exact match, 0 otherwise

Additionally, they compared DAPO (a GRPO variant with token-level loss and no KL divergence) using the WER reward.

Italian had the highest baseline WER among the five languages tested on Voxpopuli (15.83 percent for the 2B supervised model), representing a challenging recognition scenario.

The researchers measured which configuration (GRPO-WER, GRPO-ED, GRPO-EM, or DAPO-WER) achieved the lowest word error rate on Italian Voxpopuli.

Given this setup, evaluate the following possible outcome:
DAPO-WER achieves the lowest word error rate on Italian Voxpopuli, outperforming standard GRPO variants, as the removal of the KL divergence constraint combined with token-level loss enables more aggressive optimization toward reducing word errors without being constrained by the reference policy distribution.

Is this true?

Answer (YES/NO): YES